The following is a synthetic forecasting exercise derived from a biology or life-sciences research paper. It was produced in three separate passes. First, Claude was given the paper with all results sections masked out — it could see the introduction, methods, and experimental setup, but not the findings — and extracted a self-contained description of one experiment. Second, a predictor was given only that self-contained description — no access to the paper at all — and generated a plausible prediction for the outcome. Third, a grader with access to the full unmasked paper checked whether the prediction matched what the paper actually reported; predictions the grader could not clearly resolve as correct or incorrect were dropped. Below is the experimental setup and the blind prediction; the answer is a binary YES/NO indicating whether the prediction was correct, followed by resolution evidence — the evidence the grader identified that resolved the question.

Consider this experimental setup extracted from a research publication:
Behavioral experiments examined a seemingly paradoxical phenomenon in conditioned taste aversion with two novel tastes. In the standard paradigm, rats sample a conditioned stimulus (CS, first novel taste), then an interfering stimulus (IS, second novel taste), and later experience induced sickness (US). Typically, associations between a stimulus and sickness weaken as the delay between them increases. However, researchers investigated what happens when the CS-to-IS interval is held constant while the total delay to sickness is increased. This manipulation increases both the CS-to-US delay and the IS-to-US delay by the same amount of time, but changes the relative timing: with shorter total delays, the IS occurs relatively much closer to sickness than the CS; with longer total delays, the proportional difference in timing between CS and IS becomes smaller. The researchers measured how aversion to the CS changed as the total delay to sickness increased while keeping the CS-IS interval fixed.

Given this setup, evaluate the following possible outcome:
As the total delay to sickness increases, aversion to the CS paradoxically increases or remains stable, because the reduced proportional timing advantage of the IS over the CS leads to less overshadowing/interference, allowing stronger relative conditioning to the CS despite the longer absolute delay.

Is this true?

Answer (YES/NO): YES